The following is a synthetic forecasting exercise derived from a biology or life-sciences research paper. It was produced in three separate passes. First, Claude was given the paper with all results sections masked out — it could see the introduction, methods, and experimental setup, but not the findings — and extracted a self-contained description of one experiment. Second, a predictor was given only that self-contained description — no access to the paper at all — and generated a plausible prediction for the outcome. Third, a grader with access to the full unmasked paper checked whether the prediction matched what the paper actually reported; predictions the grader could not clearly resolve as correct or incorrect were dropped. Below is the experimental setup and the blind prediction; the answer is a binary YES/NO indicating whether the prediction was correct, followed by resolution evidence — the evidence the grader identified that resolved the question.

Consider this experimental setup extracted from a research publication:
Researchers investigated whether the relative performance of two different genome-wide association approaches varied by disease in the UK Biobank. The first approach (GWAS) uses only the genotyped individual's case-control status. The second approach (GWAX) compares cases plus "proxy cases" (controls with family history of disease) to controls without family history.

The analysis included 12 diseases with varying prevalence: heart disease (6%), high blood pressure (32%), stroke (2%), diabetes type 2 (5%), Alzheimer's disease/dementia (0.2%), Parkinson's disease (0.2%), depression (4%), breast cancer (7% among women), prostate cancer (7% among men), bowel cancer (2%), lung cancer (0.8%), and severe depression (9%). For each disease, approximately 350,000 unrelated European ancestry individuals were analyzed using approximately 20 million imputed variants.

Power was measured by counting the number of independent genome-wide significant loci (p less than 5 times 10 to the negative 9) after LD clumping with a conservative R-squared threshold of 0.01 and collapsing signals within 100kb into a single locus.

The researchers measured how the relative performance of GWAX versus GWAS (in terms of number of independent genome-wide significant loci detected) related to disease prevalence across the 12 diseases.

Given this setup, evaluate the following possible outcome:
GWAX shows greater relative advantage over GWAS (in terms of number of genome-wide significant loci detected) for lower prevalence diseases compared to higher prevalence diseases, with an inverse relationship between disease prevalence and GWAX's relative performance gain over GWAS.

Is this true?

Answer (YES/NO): YES